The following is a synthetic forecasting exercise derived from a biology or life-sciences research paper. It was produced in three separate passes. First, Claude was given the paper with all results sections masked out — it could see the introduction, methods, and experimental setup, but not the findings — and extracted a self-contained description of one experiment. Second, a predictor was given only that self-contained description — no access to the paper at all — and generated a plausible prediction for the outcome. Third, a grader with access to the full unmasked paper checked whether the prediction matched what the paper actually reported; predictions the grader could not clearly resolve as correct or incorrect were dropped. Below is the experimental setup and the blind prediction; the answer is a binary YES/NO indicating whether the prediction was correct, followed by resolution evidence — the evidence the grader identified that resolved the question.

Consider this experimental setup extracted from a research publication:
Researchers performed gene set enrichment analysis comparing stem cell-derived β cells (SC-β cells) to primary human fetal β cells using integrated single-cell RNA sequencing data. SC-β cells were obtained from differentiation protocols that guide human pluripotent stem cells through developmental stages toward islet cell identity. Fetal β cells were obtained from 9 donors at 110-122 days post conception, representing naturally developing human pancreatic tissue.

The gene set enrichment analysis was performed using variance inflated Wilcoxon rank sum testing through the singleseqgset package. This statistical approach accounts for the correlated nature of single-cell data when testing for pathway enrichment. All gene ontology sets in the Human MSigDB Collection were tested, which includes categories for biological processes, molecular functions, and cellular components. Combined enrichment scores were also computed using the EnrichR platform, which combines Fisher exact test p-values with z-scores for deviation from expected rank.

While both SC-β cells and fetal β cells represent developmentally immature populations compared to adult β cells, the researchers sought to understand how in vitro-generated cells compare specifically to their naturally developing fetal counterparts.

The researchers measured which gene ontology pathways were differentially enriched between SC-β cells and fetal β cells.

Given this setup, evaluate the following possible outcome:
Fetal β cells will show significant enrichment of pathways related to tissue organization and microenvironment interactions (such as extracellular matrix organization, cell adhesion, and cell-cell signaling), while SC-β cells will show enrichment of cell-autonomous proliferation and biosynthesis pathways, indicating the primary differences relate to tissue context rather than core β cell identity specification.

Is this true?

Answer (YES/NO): NO